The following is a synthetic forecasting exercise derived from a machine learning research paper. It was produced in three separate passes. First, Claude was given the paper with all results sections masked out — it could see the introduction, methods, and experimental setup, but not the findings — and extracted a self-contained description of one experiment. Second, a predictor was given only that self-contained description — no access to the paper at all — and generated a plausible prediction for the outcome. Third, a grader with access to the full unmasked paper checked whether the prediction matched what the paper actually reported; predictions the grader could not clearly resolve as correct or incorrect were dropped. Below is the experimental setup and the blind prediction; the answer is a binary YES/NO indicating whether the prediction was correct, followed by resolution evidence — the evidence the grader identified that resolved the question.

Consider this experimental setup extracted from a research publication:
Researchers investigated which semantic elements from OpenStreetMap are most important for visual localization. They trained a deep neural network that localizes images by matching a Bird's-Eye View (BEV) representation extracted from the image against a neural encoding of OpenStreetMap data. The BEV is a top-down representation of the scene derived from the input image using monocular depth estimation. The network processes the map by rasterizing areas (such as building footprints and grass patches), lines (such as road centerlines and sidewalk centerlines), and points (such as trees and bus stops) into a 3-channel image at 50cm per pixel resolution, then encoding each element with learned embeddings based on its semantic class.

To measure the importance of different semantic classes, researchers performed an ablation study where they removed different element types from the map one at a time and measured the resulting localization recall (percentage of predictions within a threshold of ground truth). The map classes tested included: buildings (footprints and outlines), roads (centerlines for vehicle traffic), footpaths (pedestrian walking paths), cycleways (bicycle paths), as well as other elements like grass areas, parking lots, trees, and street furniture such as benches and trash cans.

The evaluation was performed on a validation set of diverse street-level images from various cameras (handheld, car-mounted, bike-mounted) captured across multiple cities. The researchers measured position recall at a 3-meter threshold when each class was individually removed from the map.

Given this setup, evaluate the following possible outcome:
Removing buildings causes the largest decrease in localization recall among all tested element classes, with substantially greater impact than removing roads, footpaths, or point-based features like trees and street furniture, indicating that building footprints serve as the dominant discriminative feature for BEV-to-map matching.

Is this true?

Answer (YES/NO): NO